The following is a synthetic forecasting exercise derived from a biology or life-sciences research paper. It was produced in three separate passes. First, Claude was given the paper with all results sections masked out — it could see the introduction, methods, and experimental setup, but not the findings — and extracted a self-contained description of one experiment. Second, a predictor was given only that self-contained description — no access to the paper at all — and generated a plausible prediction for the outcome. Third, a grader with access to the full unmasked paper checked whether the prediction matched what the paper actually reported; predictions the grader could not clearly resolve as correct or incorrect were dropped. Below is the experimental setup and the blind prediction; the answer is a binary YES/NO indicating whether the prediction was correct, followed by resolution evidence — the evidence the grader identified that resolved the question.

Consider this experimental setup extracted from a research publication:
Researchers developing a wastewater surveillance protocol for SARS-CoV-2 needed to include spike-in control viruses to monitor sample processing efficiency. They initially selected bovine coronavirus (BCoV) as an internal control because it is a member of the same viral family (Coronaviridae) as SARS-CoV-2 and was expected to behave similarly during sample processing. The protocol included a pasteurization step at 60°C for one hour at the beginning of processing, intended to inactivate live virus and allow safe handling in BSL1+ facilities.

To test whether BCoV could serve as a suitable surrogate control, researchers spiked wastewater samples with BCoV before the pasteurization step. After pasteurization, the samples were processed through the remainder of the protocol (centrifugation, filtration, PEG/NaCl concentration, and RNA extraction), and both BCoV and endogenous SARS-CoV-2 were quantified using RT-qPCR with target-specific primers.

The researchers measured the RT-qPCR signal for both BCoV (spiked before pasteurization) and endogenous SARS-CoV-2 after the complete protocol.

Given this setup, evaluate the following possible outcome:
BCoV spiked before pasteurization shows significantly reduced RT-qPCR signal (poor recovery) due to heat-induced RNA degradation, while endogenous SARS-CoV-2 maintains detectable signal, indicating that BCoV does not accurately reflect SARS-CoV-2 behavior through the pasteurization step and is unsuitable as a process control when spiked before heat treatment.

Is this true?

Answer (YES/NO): YES